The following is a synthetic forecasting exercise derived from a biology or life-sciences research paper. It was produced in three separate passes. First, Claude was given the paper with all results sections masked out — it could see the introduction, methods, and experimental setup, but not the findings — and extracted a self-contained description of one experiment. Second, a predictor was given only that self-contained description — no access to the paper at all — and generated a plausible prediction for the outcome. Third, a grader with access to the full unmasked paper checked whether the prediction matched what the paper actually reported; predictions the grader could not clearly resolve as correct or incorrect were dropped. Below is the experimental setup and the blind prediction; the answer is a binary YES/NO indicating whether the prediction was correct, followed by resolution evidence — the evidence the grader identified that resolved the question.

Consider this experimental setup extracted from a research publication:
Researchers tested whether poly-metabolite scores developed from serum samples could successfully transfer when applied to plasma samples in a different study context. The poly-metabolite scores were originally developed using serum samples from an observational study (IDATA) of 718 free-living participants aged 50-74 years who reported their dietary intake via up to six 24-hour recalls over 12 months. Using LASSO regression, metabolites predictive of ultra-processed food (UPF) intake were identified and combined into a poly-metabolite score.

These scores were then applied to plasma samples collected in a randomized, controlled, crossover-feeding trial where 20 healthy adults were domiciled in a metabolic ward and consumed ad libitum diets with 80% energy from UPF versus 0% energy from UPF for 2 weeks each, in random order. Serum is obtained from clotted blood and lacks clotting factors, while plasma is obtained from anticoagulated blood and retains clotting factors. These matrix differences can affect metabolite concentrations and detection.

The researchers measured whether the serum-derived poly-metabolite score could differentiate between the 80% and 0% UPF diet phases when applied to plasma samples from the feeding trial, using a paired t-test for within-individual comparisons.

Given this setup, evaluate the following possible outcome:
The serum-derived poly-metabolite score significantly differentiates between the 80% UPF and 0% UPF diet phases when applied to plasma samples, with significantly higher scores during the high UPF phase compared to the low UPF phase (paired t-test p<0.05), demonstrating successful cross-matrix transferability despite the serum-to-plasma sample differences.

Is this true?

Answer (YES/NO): YES